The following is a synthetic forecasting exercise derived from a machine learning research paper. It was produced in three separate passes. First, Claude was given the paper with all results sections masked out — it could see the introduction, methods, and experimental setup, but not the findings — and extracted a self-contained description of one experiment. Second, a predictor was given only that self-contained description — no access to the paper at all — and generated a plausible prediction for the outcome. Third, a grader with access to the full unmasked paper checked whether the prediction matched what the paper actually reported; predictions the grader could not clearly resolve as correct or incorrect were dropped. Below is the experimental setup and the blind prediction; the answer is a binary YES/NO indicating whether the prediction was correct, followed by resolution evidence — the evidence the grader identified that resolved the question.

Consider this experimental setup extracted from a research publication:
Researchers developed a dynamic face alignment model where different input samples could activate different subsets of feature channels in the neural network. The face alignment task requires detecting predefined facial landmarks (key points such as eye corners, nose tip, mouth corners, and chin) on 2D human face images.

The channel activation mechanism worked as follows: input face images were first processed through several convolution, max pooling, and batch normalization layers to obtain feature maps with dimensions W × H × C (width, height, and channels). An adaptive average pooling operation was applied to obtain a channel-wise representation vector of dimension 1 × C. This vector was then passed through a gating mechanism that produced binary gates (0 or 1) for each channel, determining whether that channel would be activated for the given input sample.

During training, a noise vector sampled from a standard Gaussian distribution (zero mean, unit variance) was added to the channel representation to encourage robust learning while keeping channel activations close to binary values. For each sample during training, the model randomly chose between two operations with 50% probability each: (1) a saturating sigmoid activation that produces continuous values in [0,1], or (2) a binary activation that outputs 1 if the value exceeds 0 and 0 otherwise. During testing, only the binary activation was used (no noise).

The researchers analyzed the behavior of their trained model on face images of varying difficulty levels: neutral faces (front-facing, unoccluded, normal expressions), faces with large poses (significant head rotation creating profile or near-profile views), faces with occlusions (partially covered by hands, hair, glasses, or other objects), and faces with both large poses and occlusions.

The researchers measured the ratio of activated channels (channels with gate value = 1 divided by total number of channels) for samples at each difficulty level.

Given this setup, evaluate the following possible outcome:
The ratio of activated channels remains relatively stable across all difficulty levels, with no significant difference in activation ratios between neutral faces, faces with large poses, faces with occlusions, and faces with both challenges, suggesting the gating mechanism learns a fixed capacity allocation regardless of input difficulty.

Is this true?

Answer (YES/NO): NO